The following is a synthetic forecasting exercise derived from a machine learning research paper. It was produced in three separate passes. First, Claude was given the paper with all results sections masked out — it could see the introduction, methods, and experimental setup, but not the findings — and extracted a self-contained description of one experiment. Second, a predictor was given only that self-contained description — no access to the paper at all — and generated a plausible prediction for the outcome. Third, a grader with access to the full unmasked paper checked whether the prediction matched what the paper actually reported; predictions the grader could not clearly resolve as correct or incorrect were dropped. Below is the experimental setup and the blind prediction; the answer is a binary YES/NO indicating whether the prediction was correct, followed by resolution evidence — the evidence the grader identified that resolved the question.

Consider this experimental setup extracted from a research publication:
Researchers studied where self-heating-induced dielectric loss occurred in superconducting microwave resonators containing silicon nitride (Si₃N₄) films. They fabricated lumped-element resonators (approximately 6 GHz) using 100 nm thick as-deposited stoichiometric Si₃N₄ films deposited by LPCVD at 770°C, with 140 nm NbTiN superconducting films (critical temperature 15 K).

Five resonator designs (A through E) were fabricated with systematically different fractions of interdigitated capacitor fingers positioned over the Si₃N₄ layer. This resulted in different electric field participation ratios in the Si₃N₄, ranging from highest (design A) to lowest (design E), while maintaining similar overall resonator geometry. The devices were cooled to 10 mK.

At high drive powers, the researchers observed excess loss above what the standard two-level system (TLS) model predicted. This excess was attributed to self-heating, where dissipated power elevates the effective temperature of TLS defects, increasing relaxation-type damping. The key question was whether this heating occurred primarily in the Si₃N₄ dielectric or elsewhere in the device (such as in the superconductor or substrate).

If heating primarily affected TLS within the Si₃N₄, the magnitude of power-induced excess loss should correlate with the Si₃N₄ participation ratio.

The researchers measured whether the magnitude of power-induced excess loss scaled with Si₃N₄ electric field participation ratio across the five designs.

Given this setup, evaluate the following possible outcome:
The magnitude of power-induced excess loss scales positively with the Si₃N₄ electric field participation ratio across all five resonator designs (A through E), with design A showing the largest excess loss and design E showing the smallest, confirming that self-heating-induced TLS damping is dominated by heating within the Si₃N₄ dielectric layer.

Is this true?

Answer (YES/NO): YES